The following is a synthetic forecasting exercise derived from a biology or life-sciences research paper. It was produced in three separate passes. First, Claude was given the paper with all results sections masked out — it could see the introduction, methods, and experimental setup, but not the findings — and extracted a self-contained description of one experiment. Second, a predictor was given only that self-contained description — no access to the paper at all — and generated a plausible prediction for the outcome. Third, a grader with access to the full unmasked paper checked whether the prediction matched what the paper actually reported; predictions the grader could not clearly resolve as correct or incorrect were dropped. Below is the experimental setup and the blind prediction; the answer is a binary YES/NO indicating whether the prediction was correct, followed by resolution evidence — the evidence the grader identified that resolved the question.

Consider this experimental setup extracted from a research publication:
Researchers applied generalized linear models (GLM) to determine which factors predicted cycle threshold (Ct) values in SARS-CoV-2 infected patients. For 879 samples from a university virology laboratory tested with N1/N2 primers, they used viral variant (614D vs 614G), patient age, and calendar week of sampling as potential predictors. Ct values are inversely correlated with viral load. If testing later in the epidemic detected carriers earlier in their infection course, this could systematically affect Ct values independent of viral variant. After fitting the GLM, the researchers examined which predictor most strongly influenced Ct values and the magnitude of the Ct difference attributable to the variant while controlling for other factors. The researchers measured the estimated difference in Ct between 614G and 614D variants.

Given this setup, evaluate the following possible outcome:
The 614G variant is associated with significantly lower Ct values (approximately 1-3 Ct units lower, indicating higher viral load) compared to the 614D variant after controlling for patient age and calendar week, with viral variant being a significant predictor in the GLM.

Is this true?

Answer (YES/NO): YES